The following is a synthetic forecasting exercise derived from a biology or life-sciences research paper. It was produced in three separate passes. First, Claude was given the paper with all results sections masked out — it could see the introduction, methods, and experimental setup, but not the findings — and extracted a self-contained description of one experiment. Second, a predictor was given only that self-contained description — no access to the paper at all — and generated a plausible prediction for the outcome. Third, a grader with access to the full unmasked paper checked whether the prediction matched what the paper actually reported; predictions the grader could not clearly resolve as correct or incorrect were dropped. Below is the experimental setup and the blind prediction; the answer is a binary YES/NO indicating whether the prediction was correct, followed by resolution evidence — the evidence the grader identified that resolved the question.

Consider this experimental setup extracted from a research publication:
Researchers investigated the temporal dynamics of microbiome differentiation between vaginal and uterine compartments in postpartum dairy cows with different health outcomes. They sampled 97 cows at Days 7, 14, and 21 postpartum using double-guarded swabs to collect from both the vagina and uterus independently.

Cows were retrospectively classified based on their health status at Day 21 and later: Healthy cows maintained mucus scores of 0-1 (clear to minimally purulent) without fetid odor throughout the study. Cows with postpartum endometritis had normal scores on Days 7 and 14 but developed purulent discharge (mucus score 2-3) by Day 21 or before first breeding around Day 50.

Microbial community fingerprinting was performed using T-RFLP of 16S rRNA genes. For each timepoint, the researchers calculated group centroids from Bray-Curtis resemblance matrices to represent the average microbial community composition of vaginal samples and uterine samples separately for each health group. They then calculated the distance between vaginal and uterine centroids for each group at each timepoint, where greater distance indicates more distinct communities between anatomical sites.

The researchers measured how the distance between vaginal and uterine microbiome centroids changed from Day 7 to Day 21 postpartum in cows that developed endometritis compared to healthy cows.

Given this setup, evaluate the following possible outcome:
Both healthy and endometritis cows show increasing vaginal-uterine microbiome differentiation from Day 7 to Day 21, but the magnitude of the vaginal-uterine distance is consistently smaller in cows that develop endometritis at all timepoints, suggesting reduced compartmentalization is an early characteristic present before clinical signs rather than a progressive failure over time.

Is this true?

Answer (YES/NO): NO